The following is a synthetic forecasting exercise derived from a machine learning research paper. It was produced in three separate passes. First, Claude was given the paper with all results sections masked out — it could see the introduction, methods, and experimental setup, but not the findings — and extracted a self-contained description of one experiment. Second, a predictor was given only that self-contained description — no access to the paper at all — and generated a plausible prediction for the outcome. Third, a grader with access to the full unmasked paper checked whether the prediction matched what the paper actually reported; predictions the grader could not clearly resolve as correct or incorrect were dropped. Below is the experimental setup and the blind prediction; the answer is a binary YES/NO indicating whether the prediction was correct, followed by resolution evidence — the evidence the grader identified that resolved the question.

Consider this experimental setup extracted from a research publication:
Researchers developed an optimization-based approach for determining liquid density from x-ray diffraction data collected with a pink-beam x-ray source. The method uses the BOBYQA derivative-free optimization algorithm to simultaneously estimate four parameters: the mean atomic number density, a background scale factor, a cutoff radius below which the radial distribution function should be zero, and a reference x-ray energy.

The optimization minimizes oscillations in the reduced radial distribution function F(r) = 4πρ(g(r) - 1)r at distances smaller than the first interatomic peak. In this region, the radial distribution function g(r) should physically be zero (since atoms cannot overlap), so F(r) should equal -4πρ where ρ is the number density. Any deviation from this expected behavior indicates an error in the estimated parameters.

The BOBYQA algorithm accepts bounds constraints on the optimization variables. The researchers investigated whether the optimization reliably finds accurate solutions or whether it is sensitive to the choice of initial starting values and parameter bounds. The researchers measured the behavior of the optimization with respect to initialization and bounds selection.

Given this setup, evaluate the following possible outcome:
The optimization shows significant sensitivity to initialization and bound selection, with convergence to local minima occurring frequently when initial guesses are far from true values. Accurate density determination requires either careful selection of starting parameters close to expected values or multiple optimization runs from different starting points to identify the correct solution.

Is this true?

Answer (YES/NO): YES